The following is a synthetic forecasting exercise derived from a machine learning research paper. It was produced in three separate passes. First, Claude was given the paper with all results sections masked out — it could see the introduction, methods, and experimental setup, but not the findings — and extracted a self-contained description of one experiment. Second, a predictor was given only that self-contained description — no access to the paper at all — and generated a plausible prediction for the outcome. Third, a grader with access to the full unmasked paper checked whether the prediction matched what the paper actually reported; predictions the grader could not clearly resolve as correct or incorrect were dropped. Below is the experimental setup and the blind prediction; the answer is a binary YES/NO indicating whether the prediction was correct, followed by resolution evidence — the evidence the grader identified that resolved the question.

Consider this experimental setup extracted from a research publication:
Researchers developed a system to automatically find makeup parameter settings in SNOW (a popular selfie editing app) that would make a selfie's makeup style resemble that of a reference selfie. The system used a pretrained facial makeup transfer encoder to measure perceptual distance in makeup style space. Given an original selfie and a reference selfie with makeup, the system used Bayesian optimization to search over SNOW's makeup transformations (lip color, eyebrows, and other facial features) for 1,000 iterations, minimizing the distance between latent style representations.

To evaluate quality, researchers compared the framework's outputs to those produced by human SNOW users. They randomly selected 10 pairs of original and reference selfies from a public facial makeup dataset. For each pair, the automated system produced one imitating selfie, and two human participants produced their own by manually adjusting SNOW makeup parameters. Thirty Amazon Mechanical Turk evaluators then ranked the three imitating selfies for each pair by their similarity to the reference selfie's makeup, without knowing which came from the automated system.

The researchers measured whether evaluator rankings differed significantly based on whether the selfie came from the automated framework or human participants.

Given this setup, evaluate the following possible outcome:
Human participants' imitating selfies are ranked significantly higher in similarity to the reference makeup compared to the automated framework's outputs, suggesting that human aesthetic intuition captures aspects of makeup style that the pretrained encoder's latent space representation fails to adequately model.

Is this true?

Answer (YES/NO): NO